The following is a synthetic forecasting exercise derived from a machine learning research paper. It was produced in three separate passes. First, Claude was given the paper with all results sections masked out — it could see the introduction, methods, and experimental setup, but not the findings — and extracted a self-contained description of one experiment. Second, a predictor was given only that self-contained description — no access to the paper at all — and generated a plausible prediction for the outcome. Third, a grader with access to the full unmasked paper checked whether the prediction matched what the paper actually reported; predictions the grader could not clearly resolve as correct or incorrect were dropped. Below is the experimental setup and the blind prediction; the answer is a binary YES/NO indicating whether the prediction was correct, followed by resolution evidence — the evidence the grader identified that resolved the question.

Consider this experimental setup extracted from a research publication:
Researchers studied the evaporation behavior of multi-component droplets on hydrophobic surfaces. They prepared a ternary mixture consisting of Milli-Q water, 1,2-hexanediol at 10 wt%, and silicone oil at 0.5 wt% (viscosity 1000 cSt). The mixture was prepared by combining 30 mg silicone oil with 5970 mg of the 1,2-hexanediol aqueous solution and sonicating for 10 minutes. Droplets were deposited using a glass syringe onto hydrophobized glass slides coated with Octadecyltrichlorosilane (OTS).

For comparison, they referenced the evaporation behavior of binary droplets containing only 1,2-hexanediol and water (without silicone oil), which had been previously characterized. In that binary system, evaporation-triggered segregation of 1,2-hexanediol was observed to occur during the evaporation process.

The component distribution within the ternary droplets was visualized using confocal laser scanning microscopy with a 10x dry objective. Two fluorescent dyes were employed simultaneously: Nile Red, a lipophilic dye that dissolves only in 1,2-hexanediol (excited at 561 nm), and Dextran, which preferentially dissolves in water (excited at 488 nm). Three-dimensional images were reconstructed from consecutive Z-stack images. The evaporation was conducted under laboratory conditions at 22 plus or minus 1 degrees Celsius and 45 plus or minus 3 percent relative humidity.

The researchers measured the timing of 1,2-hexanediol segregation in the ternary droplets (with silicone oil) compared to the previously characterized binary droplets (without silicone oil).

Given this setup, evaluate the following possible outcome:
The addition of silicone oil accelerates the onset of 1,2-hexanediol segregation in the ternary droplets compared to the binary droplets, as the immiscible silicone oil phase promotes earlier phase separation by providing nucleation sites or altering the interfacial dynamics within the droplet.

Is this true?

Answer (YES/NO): YES